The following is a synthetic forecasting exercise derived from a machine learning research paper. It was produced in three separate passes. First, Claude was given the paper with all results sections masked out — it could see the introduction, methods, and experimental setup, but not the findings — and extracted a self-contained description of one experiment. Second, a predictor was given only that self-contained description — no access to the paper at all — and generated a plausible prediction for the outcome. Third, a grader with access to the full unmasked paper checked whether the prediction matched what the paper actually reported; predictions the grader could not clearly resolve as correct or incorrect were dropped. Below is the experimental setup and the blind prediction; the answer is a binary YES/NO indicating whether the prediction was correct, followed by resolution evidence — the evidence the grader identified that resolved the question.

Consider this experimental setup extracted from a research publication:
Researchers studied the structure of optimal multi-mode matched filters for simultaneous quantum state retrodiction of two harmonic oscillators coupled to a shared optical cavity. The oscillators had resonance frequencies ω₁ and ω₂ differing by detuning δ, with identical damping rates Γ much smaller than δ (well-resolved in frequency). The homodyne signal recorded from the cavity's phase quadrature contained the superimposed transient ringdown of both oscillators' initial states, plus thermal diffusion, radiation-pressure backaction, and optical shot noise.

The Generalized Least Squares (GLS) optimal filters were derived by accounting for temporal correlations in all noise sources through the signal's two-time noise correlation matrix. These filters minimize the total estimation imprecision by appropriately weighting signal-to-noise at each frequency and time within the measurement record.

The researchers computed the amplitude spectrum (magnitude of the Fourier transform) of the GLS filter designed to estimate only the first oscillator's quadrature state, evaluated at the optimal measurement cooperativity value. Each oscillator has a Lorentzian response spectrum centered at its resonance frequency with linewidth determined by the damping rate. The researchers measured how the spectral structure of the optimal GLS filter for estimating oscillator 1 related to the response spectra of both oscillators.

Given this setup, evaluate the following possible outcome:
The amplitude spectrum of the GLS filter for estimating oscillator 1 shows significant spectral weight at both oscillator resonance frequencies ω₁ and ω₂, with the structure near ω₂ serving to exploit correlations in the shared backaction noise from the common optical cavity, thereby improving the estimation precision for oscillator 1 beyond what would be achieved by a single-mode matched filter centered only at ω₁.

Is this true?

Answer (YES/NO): NO